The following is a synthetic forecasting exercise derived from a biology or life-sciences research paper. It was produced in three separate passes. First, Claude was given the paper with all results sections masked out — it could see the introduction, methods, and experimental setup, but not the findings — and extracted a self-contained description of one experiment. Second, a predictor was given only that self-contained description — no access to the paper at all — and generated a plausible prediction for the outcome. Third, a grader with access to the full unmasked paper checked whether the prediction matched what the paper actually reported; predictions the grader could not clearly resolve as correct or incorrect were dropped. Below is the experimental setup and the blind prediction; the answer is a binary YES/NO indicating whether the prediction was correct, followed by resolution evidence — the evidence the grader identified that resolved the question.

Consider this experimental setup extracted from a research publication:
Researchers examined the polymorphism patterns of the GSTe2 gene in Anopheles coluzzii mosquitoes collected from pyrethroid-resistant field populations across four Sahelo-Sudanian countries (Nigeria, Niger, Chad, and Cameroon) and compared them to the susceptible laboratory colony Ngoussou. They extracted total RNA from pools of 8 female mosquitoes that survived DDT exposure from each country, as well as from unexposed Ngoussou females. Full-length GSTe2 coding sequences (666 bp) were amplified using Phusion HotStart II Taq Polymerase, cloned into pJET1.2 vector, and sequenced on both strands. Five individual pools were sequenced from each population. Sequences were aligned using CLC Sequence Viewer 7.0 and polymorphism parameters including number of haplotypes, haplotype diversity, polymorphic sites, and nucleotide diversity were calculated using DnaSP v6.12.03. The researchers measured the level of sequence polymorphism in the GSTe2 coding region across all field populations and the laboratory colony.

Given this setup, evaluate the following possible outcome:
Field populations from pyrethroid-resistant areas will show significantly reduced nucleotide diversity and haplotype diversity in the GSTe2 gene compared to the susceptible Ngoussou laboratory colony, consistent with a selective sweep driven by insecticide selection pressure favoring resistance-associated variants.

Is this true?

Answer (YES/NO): NO